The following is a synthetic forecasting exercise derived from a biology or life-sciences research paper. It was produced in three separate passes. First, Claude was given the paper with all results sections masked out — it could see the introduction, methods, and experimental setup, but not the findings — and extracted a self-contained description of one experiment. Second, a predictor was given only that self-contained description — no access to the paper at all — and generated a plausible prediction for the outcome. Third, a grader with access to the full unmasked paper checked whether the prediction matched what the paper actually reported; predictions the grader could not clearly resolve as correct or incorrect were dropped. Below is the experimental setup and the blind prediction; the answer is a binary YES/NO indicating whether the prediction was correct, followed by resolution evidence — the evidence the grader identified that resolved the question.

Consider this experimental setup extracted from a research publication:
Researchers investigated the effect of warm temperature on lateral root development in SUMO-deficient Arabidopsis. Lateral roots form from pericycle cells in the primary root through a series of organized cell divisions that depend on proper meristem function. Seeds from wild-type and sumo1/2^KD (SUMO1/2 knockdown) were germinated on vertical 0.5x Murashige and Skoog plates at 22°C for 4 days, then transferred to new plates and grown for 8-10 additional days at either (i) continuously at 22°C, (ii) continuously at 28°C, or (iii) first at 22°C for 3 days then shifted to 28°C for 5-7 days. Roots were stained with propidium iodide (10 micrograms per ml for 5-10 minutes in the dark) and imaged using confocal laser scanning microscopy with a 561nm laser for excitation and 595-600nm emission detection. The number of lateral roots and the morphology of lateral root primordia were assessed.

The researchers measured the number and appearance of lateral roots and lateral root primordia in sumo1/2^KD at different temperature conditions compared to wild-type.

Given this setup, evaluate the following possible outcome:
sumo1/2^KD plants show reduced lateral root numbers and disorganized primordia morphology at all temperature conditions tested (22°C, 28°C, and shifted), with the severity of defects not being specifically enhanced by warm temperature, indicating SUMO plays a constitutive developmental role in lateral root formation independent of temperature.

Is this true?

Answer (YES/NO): NO